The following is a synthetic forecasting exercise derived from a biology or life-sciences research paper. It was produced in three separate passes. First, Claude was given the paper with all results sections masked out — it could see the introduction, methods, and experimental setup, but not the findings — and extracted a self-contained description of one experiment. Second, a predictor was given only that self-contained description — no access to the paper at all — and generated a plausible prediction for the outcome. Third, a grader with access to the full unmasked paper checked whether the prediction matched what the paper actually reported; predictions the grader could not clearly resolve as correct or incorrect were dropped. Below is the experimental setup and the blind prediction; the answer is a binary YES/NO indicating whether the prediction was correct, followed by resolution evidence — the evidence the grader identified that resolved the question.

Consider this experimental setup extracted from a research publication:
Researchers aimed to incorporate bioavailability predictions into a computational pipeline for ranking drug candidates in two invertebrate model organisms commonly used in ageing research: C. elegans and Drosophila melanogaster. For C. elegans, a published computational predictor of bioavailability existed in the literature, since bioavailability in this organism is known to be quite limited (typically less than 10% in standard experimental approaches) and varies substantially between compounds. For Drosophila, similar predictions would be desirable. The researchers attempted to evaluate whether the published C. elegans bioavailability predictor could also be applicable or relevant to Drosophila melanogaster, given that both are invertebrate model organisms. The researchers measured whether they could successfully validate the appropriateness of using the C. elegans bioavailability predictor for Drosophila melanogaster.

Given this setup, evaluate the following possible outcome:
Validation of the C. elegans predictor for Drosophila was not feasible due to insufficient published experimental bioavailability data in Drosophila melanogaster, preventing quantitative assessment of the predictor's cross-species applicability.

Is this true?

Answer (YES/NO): YES